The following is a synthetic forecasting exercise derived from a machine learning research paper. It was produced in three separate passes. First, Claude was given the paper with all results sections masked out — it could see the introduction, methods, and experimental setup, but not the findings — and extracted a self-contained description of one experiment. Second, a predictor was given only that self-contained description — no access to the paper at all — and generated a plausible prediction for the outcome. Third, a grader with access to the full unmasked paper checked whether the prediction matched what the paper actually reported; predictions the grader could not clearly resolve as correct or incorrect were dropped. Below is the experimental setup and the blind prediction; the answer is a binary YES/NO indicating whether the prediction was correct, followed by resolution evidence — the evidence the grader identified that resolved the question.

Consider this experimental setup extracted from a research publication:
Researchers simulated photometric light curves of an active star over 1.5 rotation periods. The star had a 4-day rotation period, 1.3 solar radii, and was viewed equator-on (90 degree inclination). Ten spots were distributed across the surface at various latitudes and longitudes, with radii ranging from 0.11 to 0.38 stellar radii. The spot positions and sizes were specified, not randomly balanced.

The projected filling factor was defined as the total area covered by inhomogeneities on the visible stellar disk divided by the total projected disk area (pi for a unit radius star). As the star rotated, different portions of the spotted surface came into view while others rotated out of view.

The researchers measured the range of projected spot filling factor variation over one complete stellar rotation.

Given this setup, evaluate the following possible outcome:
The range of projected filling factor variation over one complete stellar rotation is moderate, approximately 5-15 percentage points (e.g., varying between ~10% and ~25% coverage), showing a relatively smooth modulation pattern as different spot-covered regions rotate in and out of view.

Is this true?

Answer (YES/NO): NO